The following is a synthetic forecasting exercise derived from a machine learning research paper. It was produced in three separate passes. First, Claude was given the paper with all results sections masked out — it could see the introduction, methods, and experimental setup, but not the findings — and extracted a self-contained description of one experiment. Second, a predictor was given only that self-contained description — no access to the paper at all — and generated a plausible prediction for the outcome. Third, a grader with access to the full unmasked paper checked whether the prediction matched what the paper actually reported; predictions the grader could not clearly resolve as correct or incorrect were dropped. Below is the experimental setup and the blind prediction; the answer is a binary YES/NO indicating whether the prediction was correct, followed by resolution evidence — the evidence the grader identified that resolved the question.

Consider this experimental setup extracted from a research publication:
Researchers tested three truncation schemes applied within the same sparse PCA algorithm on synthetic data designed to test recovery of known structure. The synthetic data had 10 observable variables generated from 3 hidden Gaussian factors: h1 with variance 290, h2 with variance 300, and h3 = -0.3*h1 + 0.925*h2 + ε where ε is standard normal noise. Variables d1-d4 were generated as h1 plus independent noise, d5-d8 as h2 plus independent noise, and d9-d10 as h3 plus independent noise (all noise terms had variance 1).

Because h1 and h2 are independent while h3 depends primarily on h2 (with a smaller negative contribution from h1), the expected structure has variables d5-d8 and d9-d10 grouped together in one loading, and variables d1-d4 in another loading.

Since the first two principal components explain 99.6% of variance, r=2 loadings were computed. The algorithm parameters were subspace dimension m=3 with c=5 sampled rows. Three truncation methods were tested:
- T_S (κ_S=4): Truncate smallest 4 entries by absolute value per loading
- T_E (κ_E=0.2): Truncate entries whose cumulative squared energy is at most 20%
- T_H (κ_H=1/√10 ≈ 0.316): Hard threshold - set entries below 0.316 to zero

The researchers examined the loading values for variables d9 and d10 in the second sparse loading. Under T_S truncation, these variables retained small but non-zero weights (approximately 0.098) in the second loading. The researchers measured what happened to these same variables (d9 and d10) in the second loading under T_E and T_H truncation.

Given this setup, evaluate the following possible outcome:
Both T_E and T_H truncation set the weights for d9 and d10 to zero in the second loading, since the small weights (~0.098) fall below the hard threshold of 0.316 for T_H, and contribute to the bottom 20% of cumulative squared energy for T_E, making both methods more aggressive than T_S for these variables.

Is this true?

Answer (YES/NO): YES